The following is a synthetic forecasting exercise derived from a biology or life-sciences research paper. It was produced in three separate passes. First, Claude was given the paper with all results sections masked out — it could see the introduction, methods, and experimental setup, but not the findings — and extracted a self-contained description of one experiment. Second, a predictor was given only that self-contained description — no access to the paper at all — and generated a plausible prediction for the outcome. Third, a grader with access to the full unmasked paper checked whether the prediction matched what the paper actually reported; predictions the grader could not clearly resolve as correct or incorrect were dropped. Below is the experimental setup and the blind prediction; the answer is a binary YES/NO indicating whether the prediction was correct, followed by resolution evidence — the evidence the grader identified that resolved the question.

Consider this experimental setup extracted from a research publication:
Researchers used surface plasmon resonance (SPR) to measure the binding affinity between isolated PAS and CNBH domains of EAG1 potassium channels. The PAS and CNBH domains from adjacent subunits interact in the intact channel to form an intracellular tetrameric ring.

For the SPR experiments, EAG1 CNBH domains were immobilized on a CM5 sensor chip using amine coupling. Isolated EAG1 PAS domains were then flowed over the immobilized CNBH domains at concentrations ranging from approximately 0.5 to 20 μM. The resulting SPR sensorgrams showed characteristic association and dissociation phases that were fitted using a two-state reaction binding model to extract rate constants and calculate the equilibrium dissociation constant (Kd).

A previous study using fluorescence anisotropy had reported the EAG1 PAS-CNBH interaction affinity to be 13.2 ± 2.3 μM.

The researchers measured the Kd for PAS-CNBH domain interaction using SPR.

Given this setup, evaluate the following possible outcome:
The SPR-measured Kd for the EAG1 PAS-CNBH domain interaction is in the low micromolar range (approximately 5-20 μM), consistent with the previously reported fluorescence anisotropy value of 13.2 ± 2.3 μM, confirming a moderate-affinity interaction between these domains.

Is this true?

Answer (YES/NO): NO